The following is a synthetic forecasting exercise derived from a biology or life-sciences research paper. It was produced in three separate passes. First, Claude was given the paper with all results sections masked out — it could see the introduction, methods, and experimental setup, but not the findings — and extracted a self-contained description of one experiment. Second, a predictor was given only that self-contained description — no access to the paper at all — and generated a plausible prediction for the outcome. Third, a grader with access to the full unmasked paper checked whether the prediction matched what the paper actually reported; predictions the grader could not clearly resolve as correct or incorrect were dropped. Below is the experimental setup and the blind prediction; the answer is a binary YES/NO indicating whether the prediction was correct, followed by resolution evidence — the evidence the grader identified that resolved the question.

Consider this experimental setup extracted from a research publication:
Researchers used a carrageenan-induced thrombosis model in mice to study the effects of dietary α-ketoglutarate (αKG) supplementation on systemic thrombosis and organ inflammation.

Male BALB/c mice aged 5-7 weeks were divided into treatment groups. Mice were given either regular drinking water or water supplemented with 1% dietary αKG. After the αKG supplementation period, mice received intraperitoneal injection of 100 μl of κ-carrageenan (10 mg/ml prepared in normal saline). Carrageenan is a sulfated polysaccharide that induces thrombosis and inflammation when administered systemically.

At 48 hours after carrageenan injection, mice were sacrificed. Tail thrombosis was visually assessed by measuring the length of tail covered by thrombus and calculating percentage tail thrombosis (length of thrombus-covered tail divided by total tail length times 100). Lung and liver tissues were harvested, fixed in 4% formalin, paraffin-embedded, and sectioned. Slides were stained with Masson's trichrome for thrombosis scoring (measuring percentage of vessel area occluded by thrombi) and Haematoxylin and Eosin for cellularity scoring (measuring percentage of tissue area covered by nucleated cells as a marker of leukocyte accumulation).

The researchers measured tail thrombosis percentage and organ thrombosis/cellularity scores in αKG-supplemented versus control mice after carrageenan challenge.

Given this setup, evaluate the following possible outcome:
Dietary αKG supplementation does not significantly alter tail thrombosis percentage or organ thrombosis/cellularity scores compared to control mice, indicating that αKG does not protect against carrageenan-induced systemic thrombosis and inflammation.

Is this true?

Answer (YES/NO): NO